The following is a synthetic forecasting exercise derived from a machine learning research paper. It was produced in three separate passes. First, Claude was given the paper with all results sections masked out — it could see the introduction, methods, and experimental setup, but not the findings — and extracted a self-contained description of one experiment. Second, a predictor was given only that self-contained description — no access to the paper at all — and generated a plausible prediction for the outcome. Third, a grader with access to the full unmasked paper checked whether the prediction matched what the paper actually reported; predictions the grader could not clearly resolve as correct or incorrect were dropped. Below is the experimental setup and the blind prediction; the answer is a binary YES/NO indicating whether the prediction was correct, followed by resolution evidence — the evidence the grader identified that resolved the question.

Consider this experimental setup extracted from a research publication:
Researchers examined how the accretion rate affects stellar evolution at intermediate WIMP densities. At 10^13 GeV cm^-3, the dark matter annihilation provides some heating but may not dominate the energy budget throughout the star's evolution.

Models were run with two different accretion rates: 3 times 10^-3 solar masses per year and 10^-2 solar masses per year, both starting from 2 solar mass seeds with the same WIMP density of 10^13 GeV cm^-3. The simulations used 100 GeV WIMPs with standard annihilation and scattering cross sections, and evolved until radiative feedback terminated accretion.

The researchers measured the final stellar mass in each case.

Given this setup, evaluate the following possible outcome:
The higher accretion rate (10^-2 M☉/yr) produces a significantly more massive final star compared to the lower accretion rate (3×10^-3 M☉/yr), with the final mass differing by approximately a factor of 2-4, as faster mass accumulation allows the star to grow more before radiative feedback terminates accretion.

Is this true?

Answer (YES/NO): NO